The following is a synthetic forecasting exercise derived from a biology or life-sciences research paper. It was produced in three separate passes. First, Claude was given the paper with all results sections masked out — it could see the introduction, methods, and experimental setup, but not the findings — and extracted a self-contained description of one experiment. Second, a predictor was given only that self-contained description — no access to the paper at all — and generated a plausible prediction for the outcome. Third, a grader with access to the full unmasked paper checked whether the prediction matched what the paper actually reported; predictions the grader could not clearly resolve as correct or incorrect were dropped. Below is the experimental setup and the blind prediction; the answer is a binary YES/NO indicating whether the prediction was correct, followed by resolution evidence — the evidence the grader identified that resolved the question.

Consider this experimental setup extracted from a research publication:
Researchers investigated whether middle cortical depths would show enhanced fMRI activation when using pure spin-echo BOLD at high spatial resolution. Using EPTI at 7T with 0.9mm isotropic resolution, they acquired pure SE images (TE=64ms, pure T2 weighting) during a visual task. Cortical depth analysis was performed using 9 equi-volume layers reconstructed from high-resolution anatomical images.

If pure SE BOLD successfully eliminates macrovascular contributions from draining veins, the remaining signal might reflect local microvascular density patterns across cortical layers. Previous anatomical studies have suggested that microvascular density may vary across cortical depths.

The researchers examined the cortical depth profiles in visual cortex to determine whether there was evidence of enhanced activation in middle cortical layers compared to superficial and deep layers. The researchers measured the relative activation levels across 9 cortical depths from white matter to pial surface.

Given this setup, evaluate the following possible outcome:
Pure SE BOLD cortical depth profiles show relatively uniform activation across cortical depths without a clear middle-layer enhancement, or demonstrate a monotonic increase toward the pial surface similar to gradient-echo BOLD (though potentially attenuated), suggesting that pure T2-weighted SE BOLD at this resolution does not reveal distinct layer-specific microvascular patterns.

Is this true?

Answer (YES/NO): YES